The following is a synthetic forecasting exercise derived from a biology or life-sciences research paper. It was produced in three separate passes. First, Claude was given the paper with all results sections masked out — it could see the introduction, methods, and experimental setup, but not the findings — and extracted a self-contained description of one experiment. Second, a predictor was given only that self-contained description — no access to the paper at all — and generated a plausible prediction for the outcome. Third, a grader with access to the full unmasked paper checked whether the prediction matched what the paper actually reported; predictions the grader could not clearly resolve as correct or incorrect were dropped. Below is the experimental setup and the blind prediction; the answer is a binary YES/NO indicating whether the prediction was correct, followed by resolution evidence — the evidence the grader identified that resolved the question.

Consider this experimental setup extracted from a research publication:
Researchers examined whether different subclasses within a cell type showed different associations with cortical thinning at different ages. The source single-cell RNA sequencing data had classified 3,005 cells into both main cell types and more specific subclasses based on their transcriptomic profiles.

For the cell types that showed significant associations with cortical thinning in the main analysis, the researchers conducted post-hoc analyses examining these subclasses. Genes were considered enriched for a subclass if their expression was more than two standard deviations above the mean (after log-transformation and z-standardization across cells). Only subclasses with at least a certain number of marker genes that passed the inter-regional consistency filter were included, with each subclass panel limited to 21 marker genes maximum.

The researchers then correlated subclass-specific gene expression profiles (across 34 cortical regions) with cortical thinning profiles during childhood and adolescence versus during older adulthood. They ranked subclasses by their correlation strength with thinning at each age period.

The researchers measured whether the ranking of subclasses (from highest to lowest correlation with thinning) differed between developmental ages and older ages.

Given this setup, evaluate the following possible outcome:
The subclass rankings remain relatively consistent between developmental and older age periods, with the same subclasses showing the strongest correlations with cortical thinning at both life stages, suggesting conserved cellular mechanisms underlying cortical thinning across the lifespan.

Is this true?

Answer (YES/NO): NO